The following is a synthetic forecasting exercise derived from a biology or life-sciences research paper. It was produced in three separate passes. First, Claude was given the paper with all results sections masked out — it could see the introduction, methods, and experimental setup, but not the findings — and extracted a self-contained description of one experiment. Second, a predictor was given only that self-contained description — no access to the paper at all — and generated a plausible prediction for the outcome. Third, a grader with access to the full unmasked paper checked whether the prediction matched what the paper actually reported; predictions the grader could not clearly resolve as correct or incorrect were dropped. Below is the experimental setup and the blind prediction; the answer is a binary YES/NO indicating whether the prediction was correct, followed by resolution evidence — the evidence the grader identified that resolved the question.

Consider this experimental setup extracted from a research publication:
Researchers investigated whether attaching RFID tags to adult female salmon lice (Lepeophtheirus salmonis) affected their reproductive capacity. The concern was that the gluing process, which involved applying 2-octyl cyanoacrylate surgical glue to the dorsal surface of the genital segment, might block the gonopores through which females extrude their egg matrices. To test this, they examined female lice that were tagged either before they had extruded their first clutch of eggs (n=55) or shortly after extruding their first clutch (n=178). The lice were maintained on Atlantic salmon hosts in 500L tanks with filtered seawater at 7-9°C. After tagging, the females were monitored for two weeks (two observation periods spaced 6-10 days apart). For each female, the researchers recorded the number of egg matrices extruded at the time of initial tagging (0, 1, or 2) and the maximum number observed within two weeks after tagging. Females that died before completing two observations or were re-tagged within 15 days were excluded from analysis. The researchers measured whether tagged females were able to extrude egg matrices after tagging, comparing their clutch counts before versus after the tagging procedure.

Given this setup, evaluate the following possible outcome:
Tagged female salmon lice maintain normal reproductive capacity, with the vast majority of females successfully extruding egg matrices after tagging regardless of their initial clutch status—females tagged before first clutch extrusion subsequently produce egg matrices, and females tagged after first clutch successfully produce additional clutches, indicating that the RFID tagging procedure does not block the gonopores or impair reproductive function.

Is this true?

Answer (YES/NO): YES